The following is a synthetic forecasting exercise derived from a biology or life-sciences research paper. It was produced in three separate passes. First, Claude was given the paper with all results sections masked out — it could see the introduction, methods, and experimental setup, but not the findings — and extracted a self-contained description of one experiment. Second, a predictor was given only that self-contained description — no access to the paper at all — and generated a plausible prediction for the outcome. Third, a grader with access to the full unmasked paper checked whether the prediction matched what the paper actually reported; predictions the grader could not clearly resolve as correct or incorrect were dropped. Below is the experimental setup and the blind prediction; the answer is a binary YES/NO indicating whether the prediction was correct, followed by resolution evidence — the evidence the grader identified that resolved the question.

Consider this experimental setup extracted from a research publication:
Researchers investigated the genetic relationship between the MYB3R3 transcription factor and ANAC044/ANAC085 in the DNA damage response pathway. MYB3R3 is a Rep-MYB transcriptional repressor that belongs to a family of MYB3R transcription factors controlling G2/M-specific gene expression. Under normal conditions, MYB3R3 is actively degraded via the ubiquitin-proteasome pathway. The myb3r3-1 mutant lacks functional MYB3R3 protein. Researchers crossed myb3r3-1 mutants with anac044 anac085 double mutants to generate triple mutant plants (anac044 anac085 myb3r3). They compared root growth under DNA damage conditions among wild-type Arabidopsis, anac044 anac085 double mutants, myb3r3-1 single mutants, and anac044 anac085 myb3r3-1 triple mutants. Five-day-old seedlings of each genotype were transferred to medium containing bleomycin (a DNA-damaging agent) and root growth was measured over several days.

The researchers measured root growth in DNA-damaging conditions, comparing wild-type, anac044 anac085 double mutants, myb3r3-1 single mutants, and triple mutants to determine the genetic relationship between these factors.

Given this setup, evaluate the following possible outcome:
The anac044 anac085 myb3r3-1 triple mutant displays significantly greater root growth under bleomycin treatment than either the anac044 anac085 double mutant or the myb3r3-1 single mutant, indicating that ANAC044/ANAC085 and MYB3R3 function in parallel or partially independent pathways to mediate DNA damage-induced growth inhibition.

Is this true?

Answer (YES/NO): NO